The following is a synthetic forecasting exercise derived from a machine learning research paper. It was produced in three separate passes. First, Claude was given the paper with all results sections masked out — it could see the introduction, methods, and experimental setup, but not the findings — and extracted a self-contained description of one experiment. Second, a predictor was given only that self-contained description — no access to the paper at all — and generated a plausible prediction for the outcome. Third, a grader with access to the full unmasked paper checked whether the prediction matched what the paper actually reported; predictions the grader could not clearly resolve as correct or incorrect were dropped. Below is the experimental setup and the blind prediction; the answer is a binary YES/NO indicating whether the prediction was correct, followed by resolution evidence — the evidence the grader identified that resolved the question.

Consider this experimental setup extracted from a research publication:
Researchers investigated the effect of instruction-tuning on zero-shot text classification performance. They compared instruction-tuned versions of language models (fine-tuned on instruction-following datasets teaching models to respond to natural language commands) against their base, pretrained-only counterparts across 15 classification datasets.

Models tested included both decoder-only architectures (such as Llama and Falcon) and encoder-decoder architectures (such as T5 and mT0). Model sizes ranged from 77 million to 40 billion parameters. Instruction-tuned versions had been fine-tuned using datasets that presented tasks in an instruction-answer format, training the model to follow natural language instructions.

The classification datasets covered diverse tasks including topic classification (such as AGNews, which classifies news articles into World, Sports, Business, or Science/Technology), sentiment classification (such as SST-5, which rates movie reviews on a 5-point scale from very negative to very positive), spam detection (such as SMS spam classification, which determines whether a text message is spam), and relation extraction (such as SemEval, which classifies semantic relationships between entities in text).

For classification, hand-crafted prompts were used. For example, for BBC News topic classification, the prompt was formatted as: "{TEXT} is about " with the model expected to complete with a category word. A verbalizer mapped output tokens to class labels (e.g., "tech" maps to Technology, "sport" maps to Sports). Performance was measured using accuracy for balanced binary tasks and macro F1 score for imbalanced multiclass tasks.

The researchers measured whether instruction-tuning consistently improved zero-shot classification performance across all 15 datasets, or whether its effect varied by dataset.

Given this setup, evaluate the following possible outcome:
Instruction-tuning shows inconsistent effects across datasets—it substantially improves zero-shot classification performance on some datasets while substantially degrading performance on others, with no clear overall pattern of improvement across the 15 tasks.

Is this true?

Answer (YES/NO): NO